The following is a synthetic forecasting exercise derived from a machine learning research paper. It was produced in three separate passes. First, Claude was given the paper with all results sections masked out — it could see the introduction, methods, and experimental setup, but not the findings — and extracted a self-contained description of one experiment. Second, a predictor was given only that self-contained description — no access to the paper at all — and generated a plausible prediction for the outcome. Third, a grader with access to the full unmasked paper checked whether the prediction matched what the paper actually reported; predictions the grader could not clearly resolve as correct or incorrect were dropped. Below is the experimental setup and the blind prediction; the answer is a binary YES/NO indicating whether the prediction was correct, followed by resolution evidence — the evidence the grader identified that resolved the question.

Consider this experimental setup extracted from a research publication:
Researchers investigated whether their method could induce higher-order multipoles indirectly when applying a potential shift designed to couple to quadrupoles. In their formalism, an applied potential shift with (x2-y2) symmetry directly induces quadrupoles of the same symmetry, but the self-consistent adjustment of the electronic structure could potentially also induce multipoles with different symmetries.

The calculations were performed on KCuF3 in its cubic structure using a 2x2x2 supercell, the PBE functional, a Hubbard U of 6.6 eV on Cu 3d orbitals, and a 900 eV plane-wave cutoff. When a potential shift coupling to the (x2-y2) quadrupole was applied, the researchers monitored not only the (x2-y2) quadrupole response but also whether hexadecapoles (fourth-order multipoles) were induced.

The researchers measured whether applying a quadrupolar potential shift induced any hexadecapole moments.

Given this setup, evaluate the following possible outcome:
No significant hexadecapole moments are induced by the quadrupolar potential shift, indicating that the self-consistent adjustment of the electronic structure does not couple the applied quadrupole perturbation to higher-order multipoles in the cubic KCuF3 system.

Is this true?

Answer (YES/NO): NO